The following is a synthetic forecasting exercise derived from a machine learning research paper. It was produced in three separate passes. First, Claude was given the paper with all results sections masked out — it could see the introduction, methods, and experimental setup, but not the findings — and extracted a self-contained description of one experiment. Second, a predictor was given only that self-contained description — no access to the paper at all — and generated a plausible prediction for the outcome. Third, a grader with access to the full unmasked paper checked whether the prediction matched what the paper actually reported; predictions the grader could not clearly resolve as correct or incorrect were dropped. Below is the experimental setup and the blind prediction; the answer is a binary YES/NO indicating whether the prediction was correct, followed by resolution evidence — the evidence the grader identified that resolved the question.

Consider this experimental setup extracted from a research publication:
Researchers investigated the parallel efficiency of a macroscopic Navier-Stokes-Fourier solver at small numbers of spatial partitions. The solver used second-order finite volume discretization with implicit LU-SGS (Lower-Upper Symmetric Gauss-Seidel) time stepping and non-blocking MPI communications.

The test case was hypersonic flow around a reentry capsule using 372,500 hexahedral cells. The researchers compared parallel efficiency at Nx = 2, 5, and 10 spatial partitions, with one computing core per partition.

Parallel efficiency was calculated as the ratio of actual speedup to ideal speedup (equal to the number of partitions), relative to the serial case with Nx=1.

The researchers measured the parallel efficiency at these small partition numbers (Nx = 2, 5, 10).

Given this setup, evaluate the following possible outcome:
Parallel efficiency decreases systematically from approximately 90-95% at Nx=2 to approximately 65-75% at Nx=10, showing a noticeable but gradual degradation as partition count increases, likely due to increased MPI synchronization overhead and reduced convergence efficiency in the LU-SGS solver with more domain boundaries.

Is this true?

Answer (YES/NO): NO